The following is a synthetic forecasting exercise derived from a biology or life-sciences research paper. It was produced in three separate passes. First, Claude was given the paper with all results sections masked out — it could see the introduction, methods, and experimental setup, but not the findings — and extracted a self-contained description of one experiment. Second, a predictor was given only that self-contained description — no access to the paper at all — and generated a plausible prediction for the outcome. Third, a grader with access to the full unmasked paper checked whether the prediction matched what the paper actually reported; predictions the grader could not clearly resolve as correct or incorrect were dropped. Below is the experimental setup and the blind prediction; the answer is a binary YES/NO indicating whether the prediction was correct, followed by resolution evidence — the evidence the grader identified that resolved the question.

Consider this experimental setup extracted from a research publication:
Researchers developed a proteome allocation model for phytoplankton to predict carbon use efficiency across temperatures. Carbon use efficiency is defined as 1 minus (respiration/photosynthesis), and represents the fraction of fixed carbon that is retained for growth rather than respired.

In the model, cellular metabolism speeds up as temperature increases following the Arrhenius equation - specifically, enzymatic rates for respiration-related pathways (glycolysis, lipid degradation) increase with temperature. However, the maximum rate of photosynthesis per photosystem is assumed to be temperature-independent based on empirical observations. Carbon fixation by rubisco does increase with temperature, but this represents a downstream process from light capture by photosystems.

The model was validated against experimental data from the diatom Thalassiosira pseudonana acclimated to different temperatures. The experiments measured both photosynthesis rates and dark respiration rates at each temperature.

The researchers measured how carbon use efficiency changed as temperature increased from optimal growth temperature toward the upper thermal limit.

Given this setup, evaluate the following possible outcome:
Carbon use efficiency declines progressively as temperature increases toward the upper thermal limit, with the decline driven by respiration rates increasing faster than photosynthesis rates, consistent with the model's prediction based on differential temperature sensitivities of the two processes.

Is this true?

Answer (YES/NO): YES